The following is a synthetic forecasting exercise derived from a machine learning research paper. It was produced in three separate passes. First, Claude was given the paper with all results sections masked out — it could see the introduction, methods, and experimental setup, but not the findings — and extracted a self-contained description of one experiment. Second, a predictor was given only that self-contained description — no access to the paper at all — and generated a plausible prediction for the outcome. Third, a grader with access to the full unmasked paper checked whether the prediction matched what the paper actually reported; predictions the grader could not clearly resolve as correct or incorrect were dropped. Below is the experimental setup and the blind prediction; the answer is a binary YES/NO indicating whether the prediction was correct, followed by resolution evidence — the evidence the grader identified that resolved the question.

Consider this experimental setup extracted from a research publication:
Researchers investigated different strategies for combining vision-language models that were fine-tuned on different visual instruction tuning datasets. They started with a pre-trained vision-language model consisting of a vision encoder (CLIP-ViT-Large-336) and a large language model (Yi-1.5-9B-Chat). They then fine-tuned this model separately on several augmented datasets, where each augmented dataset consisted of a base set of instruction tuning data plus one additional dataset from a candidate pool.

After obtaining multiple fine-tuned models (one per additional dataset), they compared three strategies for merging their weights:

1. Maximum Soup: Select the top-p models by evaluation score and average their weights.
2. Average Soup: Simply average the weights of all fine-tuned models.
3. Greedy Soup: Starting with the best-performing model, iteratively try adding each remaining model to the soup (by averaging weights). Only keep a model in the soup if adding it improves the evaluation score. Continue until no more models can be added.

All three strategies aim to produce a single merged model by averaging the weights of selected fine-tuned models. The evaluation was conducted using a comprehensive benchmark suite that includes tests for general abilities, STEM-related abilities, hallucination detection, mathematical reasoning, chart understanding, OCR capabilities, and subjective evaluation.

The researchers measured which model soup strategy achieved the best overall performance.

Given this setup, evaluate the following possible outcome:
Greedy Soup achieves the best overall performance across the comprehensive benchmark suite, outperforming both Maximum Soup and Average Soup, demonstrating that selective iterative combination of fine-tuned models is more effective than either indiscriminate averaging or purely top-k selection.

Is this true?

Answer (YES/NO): YES